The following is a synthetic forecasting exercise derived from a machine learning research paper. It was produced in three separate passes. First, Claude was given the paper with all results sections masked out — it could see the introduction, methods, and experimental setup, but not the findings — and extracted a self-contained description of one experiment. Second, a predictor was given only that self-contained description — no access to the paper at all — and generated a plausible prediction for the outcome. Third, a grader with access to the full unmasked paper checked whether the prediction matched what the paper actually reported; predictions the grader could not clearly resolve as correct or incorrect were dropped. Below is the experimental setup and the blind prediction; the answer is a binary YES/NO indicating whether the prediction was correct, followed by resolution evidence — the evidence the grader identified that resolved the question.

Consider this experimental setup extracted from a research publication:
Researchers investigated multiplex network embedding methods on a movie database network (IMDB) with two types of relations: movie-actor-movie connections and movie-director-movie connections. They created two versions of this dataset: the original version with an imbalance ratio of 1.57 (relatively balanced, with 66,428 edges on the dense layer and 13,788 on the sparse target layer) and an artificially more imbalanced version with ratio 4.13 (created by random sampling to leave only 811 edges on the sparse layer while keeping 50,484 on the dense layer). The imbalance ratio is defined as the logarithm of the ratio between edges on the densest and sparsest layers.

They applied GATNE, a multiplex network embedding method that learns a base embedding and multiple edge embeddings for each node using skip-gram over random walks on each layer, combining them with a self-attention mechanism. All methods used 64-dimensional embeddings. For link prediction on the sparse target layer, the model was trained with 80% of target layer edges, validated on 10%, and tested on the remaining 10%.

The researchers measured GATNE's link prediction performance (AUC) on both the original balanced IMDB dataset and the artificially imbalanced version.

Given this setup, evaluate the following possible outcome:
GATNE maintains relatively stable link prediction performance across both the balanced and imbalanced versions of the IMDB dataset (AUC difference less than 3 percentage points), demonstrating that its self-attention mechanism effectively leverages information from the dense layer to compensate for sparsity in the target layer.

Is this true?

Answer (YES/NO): NO